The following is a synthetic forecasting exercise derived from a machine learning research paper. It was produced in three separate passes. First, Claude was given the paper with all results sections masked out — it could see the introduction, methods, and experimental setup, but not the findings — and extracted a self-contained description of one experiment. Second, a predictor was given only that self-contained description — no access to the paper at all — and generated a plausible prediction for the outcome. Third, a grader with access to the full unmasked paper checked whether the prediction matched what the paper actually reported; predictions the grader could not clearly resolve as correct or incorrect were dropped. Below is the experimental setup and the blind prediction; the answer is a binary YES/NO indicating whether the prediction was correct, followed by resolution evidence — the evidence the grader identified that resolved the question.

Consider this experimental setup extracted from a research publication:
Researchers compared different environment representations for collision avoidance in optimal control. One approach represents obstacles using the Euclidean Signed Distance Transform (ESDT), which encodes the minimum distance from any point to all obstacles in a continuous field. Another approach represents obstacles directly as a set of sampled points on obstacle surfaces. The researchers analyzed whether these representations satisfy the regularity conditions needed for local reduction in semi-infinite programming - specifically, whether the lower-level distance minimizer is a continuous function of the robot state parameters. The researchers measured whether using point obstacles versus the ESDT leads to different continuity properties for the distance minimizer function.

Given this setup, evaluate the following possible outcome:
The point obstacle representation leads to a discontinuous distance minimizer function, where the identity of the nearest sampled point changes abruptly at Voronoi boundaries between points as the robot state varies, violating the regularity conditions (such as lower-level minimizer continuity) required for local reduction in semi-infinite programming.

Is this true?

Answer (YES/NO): NO